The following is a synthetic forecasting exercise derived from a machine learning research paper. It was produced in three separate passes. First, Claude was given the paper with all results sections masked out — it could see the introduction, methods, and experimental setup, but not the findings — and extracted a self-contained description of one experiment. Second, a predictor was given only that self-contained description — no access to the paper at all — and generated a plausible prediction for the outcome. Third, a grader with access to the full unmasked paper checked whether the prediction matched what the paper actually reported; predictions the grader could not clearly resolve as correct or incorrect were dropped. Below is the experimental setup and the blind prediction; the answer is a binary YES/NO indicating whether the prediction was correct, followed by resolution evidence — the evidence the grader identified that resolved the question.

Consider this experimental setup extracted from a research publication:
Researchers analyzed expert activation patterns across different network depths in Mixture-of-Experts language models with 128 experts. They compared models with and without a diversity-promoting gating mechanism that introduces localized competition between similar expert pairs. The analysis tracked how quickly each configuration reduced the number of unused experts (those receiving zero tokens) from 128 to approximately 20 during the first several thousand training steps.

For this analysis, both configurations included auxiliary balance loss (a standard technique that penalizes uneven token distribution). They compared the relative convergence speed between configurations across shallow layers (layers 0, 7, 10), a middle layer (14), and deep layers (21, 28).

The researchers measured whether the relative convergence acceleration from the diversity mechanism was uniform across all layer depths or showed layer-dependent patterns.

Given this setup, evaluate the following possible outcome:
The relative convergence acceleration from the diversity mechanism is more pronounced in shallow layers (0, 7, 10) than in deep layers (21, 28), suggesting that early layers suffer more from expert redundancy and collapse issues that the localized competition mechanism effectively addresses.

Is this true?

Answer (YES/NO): NO